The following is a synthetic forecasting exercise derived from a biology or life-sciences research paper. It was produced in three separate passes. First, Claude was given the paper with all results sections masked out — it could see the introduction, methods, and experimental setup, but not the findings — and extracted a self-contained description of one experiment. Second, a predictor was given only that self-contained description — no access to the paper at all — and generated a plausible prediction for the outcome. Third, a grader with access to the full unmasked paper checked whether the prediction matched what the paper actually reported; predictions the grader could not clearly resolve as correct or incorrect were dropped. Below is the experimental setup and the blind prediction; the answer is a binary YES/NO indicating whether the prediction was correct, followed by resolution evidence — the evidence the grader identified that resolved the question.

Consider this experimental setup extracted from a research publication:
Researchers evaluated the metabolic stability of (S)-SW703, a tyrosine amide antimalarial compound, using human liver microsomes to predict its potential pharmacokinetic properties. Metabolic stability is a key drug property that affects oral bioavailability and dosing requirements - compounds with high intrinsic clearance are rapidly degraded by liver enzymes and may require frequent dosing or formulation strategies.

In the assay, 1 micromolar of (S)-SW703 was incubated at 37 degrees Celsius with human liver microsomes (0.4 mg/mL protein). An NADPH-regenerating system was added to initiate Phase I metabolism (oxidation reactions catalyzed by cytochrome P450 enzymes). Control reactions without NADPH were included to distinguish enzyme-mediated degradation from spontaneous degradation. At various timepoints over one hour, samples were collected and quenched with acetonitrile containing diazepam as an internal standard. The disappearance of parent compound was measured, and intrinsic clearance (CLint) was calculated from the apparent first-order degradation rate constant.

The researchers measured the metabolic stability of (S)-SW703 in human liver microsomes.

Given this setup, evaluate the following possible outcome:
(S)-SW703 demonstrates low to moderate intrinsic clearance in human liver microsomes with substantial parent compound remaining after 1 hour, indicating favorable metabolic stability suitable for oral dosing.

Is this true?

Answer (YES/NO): NO